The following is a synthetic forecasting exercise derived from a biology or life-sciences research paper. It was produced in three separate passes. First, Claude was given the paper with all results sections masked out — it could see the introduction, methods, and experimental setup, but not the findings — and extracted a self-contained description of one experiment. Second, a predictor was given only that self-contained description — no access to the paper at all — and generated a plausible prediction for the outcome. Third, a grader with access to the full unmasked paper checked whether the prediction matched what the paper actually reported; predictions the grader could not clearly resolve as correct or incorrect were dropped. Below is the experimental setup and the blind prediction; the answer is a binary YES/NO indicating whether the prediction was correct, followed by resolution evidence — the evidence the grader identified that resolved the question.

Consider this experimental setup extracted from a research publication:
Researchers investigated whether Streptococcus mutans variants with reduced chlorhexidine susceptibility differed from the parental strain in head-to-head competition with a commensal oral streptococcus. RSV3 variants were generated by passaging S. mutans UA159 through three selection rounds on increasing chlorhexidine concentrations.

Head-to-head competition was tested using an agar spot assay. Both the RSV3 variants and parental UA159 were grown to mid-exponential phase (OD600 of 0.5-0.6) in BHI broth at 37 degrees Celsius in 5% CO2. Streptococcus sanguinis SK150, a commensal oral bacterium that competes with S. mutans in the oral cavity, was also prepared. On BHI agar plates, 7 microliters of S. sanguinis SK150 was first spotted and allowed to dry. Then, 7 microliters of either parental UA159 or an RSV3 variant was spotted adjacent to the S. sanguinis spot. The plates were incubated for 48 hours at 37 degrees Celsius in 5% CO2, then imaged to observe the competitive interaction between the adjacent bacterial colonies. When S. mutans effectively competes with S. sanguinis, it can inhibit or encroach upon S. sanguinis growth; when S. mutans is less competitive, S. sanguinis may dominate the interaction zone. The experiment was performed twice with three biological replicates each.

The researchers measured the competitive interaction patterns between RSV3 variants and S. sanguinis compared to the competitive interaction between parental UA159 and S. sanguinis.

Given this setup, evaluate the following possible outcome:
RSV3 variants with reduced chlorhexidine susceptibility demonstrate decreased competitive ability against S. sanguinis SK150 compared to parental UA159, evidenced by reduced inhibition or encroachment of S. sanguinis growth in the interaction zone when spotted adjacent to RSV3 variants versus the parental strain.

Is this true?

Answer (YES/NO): YES